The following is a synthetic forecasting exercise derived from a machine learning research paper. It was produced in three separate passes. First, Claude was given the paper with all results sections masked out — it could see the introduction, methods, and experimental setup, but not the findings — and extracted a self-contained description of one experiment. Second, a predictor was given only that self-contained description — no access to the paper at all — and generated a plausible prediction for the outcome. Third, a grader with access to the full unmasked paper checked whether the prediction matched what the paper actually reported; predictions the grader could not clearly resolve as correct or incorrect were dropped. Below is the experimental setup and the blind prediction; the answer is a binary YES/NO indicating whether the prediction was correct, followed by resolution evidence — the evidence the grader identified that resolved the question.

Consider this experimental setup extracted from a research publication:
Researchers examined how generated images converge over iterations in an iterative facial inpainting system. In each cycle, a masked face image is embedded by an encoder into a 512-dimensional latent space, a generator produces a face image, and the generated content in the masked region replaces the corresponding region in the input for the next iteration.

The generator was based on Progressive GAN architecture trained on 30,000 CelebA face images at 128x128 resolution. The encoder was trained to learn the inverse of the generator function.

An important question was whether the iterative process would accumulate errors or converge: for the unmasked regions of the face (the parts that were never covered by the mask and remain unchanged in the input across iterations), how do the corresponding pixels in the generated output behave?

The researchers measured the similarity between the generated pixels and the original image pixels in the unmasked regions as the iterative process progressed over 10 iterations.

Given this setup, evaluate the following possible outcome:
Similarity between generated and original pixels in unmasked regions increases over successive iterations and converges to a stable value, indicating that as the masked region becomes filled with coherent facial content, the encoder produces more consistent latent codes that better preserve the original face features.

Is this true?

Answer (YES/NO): YES